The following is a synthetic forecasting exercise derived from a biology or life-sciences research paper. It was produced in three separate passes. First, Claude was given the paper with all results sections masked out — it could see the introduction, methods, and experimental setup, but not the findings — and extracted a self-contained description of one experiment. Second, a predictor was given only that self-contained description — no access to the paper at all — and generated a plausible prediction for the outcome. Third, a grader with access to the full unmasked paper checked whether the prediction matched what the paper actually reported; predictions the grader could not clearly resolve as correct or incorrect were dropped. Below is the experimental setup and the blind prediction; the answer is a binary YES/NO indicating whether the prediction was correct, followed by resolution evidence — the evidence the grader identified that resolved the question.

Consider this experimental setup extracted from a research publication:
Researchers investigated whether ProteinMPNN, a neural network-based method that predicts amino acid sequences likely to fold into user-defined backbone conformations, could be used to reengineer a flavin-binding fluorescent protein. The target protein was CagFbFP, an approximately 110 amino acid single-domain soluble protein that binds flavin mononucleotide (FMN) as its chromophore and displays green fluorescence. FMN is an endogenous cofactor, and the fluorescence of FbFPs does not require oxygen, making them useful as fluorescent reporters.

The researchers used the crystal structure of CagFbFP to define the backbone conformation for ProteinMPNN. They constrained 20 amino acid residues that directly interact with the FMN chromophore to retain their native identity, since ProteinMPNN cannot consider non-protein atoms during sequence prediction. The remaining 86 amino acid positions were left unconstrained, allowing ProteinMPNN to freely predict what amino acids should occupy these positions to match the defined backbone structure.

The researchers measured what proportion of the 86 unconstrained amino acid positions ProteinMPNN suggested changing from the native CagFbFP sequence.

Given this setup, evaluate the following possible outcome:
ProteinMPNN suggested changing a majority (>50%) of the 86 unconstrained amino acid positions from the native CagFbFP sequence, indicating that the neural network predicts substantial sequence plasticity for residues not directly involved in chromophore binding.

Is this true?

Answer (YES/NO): NO